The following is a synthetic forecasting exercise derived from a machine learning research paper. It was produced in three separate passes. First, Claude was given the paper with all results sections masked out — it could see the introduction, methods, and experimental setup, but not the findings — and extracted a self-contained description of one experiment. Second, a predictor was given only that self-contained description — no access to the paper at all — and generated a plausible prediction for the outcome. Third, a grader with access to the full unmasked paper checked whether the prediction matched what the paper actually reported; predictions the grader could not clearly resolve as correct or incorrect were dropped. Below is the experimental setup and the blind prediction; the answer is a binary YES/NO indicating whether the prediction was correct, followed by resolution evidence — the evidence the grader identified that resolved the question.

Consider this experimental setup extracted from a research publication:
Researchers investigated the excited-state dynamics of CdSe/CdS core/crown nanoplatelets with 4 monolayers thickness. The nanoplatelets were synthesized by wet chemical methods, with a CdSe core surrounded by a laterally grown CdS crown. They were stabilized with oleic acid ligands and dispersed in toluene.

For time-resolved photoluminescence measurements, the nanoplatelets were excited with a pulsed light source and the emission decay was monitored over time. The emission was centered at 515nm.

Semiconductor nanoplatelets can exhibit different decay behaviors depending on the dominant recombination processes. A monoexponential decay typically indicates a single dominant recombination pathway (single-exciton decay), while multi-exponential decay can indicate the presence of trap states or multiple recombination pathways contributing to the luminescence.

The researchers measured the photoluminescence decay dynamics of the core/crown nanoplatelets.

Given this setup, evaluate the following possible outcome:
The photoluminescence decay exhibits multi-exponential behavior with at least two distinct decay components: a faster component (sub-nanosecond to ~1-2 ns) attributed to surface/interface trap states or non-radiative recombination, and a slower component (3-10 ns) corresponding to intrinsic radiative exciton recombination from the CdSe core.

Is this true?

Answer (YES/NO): NO